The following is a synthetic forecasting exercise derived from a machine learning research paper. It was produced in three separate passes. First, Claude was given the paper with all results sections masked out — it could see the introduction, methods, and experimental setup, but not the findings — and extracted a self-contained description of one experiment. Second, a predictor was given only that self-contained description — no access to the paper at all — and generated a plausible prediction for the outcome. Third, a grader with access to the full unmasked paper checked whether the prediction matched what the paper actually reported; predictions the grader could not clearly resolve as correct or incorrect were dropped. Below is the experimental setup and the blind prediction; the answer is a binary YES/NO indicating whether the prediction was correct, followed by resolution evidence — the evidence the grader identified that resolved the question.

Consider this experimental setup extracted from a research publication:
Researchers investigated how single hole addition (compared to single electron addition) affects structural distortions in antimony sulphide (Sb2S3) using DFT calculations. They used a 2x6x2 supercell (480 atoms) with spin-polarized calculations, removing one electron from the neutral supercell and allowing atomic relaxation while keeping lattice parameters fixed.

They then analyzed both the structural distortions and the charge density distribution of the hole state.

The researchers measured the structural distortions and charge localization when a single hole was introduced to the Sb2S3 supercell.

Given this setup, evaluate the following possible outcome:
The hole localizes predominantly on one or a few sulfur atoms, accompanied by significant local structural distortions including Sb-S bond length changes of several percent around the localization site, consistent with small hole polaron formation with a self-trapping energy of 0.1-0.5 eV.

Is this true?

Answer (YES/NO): NO